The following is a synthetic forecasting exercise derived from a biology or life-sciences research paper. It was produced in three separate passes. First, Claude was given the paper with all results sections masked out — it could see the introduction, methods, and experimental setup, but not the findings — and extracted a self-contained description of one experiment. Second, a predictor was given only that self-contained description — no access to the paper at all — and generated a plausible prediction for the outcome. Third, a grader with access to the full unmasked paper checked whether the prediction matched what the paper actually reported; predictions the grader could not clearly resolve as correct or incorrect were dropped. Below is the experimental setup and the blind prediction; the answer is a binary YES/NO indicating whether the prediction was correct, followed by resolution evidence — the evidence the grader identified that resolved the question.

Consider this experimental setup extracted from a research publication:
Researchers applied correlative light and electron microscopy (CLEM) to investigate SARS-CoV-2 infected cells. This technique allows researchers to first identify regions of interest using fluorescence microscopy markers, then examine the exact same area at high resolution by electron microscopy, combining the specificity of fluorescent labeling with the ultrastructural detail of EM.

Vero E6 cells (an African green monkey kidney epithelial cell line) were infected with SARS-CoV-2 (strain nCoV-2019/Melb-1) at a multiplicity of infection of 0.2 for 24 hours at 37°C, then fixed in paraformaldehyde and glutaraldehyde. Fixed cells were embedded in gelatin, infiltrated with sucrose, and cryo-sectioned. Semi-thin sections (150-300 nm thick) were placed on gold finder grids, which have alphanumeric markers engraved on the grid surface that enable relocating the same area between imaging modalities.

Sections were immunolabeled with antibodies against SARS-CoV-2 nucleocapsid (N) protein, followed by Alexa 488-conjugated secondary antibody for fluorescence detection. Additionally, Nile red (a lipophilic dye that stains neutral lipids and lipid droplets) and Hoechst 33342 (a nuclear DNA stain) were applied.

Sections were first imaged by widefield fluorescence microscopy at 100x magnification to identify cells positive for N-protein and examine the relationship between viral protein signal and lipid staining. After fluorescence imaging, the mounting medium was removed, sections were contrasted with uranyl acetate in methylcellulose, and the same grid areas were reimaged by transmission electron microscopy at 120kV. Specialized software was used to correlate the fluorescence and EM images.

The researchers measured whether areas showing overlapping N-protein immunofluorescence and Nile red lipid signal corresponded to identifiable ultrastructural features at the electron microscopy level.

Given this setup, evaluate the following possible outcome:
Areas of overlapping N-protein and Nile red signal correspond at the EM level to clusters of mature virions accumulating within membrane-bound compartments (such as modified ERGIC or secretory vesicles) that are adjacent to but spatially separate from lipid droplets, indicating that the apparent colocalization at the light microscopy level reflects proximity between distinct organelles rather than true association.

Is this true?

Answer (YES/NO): NO